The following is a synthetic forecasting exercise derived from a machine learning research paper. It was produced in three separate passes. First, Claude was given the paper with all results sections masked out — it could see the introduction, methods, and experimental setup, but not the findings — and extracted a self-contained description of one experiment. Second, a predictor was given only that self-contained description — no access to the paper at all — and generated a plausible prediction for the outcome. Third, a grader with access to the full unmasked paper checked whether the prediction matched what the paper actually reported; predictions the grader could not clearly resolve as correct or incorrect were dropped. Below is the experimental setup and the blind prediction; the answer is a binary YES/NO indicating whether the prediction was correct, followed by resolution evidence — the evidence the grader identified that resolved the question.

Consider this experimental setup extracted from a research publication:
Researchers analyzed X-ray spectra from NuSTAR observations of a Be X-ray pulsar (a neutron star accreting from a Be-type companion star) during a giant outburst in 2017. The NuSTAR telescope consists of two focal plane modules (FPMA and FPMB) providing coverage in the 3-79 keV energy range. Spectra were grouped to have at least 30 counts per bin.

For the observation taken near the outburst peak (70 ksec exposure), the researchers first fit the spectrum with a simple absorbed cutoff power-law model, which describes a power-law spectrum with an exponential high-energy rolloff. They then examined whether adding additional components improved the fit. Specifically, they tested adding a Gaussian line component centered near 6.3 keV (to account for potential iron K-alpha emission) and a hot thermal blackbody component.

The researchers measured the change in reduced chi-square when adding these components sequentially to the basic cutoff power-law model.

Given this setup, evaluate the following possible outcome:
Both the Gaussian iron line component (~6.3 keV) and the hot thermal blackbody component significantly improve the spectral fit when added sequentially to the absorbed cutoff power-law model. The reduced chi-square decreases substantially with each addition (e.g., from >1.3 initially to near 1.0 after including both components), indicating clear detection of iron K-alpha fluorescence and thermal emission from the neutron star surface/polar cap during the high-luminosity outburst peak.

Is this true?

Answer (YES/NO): NO